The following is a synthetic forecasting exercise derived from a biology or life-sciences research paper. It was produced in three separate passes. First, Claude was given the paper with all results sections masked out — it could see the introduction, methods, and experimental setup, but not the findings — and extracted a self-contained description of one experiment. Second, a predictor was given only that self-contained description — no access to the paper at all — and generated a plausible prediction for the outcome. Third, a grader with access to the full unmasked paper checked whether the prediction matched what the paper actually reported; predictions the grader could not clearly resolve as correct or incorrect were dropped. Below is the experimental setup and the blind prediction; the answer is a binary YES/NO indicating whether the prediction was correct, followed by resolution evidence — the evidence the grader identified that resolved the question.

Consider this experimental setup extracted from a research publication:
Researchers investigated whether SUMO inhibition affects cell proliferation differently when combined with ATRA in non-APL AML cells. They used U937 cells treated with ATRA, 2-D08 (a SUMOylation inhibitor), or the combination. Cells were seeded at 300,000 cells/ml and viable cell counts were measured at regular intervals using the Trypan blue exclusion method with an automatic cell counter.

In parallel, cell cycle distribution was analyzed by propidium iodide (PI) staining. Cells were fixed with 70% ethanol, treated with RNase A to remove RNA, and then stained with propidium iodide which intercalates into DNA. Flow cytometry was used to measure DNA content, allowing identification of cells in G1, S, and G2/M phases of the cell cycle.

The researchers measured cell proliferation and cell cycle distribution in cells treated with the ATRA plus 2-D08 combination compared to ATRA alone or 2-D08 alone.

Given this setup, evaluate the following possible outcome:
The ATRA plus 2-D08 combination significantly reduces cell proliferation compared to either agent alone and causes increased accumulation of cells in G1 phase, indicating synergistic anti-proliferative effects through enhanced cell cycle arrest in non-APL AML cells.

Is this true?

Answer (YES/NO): YES